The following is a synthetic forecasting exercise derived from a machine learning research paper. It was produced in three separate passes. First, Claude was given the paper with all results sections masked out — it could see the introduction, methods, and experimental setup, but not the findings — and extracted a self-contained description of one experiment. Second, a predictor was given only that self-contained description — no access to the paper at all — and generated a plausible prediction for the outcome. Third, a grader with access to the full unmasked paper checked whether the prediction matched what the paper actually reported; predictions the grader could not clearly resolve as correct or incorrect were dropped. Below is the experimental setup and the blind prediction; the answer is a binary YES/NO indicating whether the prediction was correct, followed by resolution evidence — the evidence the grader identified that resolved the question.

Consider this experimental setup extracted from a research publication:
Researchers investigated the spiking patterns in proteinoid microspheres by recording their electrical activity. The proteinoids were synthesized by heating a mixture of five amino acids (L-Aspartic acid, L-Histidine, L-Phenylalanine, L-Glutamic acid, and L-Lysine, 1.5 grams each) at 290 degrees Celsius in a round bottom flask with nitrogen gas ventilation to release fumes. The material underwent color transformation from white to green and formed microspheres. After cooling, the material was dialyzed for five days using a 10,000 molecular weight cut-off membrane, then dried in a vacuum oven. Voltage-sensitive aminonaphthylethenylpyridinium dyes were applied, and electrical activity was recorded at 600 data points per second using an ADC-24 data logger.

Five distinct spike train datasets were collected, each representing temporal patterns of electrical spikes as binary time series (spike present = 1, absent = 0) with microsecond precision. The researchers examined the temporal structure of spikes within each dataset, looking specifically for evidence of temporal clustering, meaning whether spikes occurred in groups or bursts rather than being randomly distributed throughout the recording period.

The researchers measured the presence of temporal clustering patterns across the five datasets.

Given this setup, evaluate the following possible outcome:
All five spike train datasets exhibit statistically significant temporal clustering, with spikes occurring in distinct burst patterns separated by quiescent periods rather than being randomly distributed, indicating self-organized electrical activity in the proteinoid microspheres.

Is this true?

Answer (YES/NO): NO